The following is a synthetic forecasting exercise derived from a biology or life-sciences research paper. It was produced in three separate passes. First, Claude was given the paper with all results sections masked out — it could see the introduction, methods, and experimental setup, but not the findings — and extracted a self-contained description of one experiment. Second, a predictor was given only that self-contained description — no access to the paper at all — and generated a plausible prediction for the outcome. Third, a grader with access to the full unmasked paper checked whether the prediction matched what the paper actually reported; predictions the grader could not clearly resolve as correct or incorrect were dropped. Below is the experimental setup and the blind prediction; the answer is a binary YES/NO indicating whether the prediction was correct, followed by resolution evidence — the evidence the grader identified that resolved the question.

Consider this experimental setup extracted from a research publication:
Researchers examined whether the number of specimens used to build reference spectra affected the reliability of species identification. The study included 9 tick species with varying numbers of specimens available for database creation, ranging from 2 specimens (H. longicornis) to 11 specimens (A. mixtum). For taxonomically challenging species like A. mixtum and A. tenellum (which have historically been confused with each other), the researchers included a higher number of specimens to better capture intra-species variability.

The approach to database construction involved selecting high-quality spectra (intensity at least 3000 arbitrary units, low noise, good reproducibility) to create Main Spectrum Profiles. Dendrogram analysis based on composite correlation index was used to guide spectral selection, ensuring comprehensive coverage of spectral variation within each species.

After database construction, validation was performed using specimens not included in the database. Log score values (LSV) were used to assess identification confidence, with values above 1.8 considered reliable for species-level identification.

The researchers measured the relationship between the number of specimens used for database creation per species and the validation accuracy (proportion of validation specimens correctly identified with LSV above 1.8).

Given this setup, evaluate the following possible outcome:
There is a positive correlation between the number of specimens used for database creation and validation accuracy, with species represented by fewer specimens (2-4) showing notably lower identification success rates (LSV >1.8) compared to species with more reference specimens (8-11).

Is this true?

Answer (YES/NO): NO